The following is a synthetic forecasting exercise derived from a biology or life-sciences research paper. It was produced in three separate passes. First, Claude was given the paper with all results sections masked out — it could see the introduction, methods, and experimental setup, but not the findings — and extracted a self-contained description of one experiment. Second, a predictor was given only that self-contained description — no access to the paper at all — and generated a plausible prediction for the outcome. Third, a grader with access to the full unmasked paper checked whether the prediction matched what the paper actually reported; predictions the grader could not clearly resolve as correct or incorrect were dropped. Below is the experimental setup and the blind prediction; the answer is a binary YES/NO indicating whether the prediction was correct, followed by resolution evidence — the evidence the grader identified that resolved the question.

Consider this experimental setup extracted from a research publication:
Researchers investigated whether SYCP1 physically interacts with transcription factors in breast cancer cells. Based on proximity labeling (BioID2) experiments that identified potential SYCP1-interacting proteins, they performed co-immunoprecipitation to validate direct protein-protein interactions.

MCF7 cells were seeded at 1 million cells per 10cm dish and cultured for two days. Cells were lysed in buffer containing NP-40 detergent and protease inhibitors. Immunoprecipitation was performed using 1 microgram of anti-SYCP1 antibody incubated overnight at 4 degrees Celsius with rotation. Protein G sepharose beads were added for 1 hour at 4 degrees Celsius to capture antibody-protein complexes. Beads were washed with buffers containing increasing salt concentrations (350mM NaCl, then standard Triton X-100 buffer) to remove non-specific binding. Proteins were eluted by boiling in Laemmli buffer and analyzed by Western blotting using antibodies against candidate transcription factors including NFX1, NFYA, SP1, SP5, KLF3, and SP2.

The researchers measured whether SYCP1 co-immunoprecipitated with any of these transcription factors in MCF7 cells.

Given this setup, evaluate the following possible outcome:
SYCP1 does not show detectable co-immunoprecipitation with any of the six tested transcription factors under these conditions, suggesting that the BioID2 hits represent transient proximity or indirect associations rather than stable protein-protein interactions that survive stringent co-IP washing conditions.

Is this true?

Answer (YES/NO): NO